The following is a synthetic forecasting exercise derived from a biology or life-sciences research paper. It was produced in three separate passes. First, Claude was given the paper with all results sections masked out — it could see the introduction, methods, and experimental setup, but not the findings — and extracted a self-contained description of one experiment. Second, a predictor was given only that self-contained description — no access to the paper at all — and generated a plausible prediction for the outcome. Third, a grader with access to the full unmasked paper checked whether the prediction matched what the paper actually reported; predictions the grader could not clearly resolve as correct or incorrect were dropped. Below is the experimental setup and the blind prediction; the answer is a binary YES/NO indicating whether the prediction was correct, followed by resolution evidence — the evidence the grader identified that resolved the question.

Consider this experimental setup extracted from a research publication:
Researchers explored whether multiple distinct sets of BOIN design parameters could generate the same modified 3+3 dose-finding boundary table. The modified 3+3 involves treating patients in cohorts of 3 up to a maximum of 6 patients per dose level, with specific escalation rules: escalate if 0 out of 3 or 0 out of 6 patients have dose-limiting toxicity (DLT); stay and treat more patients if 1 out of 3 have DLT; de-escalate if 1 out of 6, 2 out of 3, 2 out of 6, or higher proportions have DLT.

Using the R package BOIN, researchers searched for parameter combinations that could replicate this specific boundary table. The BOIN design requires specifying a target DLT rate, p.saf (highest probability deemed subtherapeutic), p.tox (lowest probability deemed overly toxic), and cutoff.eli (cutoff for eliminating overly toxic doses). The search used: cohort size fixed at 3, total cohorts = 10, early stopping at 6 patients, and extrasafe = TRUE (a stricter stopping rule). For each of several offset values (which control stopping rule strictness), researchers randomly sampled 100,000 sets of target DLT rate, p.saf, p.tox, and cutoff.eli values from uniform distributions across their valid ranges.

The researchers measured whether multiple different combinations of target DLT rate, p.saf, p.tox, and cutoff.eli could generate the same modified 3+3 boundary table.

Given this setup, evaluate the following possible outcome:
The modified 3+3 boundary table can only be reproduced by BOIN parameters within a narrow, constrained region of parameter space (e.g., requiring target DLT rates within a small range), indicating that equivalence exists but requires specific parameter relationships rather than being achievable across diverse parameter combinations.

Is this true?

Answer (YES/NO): NO